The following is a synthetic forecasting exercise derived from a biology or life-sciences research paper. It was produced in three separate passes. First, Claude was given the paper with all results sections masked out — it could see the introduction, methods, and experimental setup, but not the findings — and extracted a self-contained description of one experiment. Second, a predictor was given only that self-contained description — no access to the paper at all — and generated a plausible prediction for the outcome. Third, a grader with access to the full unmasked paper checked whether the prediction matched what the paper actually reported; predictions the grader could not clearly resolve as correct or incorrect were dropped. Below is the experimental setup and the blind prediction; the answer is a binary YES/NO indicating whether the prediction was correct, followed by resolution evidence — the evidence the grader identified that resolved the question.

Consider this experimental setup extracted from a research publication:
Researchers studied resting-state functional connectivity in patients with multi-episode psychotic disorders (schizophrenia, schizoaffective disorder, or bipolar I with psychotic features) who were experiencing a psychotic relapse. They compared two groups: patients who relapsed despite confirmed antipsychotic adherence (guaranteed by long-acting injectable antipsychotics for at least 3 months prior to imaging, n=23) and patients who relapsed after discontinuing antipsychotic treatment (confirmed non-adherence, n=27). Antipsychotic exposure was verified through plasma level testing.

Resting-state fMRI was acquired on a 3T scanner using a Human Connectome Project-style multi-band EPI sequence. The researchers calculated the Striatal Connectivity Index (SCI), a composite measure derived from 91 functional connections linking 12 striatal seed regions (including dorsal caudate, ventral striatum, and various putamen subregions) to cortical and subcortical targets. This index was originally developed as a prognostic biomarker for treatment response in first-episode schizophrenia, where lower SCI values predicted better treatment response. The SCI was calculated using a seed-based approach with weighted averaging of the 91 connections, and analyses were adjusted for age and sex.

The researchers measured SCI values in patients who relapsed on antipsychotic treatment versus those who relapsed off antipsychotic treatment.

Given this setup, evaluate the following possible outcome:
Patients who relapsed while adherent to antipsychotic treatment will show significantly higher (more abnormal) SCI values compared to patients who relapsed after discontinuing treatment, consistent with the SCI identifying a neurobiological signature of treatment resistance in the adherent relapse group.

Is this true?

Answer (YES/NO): NO